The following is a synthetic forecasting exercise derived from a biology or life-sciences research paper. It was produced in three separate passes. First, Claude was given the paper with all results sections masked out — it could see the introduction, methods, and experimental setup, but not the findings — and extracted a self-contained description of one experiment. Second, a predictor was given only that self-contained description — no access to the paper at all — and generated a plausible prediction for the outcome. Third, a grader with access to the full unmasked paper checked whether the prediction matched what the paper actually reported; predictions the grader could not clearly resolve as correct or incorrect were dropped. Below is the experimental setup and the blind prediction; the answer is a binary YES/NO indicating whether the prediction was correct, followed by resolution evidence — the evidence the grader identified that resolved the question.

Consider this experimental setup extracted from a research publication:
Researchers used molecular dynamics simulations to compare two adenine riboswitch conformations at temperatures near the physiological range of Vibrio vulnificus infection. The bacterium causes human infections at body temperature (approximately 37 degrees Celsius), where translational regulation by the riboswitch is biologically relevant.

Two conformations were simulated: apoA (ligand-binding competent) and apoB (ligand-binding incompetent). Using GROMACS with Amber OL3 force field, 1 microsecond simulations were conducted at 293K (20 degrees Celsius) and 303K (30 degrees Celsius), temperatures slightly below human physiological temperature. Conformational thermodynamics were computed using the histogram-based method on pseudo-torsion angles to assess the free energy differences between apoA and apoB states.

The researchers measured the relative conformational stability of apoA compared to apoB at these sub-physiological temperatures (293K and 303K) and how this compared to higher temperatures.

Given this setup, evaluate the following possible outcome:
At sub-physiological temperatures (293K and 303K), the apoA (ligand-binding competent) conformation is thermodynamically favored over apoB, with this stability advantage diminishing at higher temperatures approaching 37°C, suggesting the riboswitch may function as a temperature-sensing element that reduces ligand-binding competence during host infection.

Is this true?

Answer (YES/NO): NO